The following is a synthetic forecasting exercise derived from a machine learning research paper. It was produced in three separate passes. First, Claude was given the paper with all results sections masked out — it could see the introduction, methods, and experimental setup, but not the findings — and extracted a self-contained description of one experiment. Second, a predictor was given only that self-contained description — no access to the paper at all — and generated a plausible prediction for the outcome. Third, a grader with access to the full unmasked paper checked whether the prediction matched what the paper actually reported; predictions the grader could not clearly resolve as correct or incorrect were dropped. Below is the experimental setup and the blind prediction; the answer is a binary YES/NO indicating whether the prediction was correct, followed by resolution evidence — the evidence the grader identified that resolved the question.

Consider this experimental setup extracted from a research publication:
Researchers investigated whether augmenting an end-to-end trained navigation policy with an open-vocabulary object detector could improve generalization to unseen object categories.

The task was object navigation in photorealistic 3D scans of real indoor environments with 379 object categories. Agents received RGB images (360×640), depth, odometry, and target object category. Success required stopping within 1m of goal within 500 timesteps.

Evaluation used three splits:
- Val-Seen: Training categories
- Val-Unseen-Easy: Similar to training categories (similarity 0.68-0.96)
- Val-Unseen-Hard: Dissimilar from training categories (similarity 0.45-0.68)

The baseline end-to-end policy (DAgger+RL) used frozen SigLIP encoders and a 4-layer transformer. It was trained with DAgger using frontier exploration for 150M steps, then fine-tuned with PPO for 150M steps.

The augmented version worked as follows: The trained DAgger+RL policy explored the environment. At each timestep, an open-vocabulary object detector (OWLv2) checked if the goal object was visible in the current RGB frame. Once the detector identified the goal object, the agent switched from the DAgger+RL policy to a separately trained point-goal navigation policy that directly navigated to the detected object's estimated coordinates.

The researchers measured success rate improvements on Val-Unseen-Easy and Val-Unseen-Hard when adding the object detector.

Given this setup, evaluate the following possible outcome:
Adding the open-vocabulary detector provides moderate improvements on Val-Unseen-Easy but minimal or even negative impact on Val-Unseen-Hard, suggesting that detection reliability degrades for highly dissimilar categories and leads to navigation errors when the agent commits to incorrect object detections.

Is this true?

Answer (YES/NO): NO